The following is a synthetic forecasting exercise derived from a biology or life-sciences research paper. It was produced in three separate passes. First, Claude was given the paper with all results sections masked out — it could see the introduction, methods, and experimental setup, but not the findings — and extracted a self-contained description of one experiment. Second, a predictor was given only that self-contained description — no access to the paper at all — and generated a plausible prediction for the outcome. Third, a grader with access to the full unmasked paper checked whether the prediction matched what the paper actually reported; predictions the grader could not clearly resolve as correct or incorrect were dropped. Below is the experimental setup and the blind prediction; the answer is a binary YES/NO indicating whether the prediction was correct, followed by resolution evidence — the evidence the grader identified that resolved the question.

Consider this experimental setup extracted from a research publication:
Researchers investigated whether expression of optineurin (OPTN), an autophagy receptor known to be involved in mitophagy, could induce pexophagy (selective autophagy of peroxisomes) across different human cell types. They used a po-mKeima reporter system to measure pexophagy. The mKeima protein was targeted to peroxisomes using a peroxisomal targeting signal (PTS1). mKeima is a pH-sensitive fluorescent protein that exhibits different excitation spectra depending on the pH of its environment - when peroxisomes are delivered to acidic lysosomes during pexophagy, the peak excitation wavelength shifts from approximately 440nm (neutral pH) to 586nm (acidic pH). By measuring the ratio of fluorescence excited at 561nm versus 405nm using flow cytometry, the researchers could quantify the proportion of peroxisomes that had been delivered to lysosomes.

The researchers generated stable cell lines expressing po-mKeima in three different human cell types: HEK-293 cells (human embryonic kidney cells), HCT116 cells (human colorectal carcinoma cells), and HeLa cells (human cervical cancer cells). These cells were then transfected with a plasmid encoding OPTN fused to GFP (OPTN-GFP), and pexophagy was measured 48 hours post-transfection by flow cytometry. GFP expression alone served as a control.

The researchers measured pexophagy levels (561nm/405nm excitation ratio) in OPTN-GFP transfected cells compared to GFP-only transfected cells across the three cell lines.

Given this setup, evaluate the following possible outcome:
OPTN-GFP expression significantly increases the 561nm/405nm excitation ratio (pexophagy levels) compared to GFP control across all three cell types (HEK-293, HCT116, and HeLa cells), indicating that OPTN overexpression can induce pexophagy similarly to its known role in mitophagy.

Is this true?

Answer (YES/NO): NO